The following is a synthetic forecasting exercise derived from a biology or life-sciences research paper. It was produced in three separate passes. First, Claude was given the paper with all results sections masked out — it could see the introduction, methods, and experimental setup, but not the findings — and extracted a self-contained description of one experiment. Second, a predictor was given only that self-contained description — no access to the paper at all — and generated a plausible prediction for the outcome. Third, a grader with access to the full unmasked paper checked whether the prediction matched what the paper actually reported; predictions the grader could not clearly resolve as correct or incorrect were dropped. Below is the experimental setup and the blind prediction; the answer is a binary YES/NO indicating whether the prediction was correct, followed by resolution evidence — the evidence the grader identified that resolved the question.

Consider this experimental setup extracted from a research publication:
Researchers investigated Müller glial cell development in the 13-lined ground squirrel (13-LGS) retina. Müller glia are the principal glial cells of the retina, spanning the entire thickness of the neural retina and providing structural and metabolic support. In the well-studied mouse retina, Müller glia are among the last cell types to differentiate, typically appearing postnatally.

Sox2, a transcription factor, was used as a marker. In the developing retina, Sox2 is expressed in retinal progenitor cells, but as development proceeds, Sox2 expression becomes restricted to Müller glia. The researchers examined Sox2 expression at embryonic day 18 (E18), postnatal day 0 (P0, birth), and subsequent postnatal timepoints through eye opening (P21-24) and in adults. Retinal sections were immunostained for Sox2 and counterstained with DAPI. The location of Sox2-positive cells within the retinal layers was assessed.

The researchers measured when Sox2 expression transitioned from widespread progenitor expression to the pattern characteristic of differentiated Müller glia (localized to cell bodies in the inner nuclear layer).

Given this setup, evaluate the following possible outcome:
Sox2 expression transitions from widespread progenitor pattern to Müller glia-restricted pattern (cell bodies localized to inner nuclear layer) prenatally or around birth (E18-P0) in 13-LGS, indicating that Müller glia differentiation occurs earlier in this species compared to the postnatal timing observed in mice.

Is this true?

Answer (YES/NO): NO